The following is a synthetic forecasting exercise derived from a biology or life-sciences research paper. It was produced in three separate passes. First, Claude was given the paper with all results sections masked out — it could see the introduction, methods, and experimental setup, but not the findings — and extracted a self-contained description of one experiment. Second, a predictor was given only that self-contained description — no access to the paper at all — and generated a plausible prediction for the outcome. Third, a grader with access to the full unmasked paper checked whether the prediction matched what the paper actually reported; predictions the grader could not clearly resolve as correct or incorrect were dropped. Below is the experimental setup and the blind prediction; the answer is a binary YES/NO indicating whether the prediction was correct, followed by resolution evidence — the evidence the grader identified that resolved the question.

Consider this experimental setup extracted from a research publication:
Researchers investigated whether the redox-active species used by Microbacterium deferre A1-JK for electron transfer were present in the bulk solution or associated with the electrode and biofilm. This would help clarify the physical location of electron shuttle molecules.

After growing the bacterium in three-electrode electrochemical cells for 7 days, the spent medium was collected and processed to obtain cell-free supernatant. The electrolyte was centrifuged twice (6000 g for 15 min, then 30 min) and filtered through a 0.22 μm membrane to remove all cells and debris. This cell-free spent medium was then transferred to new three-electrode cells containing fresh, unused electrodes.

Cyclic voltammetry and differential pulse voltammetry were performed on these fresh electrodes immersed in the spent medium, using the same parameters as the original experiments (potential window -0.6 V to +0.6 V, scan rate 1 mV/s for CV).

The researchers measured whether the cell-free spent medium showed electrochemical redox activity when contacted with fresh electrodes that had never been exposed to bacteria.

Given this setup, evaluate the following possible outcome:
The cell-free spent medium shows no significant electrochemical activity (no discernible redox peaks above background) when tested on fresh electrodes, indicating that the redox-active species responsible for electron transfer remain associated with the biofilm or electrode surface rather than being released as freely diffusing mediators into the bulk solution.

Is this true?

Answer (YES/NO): NO